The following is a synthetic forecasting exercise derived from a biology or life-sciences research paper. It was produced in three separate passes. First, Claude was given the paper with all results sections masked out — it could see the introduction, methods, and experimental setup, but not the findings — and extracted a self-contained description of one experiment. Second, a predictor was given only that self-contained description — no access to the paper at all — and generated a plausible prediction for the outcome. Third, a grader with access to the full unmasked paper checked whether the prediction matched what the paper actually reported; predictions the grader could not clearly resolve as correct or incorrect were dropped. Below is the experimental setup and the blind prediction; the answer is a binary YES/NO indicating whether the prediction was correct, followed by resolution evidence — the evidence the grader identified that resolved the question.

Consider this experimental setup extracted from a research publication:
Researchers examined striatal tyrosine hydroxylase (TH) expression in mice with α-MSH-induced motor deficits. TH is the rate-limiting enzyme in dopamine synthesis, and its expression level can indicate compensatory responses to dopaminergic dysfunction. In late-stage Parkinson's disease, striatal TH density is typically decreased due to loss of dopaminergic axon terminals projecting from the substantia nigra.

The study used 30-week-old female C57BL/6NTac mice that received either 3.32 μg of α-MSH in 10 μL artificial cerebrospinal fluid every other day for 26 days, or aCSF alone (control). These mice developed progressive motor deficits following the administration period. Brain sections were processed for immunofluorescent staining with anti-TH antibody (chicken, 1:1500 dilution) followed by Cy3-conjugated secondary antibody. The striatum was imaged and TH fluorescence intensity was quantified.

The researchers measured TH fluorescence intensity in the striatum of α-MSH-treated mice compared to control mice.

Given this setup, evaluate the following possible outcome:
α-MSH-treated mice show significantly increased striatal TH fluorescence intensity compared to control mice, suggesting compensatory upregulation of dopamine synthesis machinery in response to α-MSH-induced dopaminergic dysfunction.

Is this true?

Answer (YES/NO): YES